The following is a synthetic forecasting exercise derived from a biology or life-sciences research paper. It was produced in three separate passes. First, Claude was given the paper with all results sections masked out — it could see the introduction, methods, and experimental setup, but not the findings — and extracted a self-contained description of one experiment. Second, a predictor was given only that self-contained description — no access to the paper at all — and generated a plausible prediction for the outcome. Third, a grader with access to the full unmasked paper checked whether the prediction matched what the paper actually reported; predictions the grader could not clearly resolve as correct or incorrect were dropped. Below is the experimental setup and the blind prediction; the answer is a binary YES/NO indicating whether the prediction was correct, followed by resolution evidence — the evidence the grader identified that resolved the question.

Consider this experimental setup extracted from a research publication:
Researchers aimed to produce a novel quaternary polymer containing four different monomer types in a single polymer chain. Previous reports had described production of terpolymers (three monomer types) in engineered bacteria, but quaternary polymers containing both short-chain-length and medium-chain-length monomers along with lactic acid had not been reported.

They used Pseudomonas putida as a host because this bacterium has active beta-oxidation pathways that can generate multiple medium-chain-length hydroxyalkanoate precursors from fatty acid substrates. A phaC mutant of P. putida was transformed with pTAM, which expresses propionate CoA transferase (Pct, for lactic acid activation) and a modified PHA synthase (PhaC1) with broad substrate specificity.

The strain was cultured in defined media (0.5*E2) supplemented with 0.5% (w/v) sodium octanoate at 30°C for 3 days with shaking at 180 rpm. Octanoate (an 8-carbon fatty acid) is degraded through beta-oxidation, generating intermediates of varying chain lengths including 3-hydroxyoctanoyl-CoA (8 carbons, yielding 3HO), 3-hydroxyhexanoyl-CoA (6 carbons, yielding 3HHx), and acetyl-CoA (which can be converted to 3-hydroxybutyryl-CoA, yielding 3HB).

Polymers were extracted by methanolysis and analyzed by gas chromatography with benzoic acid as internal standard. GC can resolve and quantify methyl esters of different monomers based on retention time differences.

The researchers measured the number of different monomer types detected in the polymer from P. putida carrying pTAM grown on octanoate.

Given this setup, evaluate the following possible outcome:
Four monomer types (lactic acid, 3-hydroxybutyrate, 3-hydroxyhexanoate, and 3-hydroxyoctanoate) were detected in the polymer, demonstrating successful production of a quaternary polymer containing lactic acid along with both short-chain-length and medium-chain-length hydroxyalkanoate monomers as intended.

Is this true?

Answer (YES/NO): NO